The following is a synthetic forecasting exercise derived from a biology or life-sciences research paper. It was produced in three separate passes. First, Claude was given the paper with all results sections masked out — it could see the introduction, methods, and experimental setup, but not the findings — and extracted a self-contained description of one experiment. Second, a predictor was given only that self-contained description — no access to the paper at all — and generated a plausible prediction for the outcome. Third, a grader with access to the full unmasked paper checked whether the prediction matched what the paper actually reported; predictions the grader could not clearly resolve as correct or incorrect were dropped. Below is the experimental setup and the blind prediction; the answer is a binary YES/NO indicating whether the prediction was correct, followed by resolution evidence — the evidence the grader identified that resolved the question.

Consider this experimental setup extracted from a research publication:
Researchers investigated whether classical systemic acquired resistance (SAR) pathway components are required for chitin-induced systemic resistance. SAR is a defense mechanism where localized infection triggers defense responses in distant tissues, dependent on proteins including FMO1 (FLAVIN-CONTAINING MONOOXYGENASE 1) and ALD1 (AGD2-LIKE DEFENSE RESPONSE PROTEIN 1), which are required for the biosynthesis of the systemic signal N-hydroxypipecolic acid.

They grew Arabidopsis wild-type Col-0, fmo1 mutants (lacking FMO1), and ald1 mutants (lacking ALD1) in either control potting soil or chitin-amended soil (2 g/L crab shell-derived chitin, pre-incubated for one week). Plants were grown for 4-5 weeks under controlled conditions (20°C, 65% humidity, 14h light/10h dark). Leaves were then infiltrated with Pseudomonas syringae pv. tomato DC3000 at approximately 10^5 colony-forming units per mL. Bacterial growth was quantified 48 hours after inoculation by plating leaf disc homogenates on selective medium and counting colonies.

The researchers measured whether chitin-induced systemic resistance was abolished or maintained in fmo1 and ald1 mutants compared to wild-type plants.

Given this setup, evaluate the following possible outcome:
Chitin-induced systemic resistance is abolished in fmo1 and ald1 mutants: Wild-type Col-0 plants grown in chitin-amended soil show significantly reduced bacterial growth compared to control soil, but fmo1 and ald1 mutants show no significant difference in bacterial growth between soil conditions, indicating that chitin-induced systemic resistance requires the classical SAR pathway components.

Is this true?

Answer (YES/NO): NO